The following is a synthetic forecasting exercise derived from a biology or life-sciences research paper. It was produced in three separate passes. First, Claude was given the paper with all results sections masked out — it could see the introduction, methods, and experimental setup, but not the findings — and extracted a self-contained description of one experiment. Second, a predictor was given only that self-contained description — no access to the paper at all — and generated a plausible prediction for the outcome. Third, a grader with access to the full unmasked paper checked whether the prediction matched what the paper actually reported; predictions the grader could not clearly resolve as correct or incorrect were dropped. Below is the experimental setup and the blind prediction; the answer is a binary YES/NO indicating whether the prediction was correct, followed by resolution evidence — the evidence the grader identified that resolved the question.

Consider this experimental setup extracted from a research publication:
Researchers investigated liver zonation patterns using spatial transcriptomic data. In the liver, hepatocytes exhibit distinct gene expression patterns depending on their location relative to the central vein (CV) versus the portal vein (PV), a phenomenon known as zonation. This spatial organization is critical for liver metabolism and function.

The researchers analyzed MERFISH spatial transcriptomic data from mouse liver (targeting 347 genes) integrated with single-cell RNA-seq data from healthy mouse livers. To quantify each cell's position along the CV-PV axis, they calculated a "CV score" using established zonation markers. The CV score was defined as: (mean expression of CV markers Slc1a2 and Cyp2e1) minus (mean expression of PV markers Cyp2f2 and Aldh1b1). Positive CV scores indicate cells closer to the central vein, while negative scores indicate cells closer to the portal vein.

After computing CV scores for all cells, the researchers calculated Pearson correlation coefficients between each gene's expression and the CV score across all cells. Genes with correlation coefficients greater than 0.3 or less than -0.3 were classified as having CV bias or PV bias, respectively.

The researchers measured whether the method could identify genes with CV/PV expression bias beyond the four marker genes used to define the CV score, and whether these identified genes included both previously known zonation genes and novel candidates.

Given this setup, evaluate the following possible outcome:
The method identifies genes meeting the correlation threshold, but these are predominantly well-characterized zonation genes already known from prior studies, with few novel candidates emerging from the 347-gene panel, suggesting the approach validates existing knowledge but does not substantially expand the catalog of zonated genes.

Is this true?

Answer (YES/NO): NO